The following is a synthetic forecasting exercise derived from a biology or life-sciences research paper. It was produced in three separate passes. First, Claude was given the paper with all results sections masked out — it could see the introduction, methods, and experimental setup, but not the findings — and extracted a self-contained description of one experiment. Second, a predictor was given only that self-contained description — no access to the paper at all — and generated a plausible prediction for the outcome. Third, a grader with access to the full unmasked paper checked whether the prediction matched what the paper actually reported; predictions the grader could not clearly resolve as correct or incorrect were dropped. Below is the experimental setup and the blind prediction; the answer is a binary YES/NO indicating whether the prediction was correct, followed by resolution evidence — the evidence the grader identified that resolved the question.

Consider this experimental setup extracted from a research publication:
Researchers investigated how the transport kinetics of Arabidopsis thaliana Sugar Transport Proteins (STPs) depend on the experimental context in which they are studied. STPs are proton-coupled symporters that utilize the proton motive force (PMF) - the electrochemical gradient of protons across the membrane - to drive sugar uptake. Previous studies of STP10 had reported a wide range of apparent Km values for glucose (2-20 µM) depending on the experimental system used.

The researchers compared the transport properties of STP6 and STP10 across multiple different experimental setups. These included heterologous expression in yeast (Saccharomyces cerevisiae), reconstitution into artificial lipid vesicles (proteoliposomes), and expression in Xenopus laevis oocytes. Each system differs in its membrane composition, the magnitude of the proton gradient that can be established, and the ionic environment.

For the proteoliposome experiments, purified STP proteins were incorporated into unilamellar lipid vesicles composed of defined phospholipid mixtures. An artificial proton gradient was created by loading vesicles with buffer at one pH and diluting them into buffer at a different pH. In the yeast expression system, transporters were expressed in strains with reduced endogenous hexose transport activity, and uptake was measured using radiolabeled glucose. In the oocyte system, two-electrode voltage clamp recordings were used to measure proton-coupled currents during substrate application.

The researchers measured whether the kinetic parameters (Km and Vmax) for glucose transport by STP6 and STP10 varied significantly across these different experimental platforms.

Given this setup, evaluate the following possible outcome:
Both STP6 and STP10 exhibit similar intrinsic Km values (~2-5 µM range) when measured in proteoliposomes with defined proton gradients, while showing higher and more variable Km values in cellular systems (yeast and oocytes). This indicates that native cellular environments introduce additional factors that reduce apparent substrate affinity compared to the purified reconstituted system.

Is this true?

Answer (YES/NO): NO